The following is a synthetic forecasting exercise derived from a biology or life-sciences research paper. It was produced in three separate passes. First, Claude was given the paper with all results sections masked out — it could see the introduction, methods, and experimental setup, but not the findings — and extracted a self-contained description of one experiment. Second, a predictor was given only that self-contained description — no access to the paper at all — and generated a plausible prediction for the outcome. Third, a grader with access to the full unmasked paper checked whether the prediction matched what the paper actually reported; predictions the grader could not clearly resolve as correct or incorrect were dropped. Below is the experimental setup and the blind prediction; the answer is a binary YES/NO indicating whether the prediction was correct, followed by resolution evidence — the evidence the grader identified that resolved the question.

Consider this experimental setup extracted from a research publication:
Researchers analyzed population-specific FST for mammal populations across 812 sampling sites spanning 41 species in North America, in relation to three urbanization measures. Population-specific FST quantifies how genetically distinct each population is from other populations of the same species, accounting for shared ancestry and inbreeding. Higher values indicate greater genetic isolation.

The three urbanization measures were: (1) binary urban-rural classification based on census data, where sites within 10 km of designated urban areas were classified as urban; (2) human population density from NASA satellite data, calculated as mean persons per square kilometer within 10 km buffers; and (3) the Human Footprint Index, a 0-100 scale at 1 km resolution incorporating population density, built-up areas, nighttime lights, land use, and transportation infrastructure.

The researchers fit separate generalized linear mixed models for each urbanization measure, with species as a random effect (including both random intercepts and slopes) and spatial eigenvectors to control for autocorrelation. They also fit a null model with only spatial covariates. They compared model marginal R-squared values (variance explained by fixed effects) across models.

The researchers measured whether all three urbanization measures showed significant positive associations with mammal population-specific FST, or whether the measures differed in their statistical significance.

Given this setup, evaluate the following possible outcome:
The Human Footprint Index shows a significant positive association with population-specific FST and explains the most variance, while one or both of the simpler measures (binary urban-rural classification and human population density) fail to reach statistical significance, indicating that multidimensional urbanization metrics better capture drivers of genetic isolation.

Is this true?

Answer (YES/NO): NO